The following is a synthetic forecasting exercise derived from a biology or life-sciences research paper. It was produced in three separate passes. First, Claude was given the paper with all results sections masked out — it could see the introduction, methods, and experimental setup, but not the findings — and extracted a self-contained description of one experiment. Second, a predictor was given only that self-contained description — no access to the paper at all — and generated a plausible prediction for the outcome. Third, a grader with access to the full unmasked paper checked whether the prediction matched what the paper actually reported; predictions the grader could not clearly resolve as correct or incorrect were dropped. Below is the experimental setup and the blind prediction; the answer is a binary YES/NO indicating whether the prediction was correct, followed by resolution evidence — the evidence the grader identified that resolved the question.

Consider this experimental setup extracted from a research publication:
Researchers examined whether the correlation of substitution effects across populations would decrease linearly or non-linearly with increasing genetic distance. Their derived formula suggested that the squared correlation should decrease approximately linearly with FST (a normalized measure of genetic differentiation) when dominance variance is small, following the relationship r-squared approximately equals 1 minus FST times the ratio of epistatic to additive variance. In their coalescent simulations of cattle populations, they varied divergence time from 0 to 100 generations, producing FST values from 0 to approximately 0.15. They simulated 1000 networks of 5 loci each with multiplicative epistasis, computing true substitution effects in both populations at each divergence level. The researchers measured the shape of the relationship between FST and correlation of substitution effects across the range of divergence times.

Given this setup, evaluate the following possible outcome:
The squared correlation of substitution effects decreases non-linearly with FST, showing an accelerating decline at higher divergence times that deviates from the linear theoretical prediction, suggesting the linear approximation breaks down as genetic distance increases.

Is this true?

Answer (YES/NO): NO